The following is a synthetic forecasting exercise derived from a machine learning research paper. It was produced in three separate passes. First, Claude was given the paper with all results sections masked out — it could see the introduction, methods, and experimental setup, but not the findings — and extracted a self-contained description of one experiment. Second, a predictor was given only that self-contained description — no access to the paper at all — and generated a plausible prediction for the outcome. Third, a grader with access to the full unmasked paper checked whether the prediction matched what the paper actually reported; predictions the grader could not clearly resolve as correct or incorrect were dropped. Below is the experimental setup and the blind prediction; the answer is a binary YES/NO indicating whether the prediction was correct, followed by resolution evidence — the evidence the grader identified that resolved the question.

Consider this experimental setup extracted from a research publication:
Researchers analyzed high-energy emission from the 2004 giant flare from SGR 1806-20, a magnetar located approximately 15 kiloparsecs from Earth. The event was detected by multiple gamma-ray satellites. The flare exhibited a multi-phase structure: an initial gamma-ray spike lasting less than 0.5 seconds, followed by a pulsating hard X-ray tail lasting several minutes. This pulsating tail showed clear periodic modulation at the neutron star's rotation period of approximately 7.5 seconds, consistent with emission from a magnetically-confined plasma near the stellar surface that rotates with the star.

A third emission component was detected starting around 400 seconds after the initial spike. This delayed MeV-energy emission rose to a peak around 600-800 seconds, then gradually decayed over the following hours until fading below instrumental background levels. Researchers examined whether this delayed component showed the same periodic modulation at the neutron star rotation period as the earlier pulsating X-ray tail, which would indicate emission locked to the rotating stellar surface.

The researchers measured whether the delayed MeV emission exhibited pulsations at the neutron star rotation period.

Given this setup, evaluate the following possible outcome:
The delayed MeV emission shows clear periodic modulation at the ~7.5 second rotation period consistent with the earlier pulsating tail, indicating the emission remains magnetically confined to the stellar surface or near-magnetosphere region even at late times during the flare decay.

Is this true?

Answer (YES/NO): NO